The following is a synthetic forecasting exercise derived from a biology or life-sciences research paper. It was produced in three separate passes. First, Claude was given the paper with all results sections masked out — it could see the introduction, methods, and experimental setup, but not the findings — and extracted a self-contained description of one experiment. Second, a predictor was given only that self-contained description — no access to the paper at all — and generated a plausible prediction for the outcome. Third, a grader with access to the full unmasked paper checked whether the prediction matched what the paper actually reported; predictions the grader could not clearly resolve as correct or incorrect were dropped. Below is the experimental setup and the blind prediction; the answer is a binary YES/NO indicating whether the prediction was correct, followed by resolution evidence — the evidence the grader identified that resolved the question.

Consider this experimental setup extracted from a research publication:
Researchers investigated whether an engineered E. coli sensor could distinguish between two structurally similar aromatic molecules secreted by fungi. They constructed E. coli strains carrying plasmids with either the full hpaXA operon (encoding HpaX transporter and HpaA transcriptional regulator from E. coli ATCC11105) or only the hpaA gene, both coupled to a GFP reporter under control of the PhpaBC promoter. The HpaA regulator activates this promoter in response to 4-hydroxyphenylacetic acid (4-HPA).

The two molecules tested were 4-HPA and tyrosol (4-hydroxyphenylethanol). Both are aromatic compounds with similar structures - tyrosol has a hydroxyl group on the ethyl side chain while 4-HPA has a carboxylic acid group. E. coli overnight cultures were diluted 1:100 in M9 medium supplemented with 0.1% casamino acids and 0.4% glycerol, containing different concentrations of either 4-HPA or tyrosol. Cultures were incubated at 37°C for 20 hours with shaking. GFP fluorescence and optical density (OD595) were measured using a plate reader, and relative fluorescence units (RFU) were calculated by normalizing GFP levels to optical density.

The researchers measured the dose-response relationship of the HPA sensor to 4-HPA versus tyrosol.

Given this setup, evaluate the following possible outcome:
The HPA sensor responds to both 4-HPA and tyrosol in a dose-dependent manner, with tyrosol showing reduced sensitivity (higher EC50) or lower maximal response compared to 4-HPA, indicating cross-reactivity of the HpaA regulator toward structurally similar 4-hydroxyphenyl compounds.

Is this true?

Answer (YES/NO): NO